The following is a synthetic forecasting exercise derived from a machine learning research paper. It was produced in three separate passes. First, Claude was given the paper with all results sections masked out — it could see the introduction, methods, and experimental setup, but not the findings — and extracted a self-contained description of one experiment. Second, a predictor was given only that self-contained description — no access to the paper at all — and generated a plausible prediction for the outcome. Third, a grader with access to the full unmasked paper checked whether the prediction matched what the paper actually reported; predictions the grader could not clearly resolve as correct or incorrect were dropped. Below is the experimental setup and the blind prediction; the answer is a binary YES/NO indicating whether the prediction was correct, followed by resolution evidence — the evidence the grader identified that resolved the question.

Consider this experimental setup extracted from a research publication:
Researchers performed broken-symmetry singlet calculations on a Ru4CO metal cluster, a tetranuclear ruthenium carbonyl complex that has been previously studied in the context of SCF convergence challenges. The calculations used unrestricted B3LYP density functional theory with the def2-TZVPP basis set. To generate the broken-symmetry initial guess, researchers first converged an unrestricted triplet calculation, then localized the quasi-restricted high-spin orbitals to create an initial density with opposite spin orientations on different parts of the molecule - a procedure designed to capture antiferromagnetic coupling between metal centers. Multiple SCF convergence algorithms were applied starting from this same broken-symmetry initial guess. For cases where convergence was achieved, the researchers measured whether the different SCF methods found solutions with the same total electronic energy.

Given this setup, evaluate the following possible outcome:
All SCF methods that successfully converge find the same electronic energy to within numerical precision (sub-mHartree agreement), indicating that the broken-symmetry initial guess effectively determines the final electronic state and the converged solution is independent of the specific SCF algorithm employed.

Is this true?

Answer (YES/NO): YES